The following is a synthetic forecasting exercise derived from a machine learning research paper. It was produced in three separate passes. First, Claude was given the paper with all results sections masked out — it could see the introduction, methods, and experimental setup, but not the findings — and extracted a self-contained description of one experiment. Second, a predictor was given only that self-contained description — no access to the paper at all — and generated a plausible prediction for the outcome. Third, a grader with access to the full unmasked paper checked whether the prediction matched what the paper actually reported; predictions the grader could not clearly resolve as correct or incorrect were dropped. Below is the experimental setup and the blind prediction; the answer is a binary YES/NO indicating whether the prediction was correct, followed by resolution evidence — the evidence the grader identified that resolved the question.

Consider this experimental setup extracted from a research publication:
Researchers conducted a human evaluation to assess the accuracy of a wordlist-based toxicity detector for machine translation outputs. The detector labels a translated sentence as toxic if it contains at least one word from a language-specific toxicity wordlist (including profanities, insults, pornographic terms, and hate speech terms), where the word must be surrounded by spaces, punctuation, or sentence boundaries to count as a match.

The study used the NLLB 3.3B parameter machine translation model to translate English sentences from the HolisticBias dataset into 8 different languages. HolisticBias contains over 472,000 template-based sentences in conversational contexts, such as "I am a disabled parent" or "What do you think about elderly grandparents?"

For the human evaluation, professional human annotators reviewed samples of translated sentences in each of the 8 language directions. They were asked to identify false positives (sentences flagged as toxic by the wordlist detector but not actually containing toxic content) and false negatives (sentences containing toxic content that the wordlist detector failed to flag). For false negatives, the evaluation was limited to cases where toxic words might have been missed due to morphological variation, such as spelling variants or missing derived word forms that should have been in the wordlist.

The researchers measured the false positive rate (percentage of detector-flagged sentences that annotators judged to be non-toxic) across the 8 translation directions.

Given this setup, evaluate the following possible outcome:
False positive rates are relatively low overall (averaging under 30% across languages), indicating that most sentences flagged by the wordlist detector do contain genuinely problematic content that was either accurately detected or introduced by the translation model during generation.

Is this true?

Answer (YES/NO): YES